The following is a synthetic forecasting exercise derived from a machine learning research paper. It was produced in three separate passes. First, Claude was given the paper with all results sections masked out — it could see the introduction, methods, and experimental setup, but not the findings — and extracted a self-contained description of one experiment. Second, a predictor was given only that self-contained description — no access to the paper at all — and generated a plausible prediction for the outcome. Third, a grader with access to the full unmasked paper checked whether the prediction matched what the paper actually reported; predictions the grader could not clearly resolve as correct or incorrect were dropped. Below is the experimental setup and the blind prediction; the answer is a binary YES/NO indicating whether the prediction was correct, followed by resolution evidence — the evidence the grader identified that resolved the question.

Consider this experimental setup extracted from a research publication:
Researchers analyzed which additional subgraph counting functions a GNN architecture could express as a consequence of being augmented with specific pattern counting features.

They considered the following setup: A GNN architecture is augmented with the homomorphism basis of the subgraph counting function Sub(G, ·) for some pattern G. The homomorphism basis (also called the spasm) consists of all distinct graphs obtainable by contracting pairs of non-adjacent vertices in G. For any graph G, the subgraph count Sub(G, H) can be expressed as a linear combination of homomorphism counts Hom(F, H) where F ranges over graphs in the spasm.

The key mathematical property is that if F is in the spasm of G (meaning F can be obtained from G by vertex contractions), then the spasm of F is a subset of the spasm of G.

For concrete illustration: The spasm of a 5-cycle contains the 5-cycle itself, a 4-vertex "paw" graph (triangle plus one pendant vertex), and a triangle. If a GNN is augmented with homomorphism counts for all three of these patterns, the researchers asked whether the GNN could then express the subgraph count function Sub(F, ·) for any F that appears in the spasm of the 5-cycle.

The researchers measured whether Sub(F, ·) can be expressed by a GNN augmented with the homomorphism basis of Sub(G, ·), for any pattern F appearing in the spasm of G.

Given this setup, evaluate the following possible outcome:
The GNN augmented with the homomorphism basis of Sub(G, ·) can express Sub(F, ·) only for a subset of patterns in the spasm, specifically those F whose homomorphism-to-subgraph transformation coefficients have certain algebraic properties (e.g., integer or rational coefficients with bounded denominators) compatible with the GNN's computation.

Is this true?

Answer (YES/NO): NO